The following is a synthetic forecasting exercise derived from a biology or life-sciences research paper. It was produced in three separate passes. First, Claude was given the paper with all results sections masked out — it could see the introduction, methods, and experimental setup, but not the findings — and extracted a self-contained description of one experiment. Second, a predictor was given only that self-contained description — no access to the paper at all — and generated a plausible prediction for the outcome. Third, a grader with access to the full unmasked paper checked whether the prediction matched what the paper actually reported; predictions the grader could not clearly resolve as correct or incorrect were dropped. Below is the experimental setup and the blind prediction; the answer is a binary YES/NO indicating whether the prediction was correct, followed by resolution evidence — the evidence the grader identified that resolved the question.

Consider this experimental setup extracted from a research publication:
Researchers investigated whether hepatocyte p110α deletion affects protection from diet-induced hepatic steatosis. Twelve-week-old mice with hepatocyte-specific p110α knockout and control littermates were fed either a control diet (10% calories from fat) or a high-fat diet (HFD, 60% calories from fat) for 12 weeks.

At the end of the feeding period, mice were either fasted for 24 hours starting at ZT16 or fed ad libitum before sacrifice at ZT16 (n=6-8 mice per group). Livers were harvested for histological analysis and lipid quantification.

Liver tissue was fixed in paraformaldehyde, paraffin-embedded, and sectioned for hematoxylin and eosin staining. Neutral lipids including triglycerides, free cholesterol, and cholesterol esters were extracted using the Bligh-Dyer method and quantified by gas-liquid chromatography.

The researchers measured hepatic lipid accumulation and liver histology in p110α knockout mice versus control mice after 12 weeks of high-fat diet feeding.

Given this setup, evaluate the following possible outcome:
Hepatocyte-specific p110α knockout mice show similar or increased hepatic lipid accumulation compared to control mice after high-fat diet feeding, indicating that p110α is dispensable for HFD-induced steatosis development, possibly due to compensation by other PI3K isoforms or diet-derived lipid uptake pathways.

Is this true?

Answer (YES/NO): NO